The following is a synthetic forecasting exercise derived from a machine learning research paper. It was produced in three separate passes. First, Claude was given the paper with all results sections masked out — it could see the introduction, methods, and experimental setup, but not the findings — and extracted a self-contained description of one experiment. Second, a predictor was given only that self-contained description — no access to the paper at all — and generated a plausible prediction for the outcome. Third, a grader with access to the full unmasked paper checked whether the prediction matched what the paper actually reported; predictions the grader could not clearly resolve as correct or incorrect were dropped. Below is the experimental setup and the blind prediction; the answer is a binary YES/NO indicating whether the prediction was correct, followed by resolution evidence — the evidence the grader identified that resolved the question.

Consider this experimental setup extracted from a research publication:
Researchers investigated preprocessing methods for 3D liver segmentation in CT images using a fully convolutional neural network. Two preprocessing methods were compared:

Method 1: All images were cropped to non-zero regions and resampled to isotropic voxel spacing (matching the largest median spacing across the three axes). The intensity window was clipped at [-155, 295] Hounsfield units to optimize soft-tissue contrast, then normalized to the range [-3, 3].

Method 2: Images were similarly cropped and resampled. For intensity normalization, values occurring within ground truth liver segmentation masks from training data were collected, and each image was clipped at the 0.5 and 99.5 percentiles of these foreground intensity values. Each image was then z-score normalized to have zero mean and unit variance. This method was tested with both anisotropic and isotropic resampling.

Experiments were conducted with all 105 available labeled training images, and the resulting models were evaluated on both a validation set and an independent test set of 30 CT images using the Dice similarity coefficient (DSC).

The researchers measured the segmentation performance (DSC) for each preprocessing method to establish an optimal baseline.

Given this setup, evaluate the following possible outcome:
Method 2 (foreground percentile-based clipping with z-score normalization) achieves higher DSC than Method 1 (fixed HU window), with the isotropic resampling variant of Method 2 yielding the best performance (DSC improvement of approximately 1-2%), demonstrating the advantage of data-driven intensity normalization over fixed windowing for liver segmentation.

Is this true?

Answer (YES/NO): NO